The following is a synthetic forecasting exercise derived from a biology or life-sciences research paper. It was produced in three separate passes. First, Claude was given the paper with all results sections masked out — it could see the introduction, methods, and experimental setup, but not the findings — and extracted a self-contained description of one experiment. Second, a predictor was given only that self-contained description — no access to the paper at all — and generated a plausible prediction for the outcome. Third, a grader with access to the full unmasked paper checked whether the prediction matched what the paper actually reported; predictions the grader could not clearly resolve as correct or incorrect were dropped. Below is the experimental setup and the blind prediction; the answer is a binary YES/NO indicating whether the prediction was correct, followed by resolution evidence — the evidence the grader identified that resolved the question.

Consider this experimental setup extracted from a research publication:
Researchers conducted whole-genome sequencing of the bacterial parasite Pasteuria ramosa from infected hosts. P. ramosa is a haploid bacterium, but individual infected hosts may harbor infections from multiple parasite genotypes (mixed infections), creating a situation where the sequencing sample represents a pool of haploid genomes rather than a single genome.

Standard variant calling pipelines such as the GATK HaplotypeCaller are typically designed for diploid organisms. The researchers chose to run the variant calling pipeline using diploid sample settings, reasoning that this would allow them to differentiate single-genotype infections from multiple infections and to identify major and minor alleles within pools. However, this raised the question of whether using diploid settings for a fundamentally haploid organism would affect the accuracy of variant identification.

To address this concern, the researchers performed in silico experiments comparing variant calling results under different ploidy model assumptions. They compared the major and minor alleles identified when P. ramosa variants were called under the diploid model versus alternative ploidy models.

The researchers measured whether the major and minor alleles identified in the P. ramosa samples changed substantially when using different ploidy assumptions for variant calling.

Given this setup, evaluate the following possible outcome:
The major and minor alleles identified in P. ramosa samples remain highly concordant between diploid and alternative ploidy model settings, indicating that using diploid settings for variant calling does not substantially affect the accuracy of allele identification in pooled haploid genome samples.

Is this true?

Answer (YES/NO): YES